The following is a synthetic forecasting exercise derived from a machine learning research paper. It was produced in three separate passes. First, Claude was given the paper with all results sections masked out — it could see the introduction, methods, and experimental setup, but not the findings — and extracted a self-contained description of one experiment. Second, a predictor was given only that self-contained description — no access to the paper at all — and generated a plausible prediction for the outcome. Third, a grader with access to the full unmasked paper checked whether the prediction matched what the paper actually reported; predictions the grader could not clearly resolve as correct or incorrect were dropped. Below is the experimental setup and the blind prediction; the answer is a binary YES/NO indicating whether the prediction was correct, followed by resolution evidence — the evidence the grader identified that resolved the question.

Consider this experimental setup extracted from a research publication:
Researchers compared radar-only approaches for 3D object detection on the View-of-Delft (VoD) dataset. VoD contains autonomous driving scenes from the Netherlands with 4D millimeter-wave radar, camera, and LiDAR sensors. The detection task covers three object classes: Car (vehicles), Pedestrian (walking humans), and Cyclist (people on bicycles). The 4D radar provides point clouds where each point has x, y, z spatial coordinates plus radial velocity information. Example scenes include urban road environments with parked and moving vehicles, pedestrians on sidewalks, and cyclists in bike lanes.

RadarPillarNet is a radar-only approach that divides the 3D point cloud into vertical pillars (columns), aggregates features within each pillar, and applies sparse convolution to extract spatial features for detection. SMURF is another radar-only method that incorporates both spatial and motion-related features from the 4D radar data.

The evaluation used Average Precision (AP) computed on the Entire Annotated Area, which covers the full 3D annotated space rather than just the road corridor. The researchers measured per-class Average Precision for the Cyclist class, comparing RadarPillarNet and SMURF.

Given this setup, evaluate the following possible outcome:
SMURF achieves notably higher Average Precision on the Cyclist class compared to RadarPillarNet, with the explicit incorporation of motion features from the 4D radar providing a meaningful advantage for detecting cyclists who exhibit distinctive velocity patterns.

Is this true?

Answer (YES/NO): YES